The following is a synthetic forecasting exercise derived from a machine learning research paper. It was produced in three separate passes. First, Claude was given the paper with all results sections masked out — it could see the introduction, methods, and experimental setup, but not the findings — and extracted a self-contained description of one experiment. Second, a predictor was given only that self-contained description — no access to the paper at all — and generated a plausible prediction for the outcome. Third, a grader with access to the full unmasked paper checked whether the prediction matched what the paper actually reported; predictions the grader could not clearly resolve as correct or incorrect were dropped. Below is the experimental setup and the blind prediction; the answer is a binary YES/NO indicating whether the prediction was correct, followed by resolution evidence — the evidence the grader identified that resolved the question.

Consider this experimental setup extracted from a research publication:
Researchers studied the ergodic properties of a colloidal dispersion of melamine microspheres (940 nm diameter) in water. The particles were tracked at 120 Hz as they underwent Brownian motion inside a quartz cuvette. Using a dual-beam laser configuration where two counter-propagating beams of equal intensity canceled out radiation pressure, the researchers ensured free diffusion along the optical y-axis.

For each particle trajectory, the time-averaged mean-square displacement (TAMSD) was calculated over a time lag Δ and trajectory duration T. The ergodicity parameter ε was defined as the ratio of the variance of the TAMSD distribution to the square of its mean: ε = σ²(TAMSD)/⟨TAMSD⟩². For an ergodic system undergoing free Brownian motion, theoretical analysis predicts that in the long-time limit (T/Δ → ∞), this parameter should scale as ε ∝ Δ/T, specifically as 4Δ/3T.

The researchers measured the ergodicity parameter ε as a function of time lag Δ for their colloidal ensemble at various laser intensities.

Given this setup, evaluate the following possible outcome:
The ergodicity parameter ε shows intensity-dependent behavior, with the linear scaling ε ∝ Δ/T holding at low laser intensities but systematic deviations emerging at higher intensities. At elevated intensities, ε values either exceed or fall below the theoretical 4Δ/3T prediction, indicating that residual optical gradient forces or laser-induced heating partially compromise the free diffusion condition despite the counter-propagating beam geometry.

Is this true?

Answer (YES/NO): NO